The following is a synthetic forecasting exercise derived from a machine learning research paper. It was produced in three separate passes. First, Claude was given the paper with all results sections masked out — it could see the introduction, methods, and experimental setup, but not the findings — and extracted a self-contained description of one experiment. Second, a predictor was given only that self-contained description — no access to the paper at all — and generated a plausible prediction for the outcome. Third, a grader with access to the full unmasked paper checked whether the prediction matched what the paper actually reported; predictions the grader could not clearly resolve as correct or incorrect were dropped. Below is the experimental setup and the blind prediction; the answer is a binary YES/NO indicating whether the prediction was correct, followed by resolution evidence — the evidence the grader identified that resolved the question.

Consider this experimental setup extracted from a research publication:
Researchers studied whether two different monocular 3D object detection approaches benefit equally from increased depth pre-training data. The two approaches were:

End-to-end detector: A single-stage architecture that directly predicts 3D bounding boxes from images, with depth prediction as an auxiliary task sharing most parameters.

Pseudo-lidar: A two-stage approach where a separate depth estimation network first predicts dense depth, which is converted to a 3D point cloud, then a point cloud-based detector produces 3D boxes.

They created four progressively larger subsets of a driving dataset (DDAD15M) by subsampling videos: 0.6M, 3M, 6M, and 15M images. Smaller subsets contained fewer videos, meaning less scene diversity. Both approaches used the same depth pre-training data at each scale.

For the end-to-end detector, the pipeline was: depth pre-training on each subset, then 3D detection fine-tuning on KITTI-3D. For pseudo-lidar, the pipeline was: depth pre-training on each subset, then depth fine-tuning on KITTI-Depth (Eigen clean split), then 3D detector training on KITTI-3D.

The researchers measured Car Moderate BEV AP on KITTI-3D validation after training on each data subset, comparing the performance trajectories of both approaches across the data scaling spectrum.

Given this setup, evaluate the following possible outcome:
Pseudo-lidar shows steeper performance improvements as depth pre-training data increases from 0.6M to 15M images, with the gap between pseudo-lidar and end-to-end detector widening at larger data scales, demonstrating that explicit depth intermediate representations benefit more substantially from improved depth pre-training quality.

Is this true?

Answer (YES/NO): NO